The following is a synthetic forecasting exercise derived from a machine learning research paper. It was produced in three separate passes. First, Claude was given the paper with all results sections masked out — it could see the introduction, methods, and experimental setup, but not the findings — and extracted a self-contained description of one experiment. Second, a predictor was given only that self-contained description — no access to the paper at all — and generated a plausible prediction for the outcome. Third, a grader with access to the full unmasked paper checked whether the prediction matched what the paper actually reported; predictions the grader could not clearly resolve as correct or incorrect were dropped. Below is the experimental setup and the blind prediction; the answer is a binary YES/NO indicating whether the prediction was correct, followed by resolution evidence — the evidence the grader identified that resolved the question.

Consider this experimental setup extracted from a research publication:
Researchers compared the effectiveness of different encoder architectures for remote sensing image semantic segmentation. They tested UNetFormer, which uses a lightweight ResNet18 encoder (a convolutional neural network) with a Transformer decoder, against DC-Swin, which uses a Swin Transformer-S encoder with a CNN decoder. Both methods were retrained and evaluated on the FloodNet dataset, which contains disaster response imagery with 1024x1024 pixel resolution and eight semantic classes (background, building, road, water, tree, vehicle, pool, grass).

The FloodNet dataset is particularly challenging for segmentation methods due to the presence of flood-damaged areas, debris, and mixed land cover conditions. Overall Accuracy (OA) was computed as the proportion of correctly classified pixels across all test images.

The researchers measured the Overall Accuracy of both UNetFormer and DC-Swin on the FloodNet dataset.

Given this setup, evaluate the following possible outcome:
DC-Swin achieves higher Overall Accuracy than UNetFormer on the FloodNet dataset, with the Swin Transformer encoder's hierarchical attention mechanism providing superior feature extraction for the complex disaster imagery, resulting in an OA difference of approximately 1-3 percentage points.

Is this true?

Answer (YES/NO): NO